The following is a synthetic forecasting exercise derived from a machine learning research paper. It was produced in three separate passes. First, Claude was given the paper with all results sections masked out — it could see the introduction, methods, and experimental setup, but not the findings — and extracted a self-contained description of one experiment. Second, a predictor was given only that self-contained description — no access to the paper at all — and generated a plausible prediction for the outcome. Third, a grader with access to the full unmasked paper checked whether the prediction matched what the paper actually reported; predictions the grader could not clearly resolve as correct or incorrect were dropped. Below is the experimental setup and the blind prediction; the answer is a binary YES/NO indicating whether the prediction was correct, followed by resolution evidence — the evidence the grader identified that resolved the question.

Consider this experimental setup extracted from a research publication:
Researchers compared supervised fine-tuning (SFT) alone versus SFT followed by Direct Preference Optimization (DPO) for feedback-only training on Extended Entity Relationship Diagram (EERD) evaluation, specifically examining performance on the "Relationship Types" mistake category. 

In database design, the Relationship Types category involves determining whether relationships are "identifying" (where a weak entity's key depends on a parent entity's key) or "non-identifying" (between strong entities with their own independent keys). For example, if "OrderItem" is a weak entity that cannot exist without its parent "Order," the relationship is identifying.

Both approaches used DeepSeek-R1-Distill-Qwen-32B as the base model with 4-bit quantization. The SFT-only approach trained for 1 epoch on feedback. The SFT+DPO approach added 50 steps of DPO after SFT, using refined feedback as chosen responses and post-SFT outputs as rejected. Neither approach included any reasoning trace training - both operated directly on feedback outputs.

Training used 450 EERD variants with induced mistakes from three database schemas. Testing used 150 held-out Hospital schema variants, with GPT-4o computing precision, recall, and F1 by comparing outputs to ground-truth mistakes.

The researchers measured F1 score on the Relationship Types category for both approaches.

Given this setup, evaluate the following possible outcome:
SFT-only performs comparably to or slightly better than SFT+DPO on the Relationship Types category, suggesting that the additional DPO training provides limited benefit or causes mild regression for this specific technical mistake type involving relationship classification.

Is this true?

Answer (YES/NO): NO